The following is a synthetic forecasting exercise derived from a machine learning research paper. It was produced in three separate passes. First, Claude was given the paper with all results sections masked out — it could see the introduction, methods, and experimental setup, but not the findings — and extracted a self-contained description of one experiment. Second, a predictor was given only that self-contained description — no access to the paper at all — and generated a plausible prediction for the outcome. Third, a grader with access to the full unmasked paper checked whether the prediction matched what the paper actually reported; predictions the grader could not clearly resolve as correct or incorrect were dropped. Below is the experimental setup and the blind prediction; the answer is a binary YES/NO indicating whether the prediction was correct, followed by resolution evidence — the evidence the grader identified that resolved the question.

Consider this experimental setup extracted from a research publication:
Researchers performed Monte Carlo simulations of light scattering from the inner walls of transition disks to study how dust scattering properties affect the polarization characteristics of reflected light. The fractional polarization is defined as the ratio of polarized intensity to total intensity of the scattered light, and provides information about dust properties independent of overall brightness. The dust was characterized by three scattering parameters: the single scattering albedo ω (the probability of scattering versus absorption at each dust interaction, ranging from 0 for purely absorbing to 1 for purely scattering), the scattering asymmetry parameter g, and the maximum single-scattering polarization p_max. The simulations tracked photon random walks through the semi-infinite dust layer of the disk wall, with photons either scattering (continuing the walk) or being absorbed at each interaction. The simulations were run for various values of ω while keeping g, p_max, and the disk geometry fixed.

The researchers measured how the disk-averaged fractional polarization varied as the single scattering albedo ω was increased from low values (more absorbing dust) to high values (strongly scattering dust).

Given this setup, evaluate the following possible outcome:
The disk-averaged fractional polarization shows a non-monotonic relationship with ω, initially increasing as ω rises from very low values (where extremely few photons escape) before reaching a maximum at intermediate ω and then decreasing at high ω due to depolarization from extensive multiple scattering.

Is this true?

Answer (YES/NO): NO